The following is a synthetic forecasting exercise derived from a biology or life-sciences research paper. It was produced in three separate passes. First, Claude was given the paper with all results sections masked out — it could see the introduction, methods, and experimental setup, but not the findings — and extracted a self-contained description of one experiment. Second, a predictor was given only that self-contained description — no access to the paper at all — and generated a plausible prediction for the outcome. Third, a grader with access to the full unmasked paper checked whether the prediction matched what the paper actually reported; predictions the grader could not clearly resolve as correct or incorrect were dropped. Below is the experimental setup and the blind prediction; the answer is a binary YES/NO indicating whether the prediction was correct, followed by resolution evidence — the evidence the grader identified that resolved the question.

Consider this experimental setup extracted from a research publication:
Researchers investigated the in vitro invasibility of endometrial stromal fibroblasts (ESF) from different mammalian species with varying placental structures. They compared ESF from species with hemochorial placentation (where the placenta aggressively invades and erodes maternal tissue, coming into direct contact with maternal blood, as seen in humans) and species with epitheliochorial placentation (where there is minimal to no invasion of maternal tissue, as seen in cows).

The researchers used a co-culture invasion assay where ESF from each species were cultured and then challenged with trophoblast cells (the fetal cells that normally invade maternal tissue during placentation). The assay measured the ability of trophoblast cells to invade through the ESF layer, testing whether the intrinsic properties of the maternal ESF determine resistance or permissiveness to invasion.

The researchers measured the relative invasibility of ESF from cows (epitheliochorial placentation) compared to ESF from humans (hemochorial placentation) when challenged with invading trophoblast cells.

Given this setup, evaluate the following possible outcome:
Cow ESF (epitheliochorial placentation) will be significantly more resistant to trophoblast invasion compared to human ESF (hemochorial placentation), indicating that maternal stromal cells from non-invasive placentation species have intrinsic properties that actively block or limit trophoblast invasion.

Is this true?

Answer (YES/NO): YES